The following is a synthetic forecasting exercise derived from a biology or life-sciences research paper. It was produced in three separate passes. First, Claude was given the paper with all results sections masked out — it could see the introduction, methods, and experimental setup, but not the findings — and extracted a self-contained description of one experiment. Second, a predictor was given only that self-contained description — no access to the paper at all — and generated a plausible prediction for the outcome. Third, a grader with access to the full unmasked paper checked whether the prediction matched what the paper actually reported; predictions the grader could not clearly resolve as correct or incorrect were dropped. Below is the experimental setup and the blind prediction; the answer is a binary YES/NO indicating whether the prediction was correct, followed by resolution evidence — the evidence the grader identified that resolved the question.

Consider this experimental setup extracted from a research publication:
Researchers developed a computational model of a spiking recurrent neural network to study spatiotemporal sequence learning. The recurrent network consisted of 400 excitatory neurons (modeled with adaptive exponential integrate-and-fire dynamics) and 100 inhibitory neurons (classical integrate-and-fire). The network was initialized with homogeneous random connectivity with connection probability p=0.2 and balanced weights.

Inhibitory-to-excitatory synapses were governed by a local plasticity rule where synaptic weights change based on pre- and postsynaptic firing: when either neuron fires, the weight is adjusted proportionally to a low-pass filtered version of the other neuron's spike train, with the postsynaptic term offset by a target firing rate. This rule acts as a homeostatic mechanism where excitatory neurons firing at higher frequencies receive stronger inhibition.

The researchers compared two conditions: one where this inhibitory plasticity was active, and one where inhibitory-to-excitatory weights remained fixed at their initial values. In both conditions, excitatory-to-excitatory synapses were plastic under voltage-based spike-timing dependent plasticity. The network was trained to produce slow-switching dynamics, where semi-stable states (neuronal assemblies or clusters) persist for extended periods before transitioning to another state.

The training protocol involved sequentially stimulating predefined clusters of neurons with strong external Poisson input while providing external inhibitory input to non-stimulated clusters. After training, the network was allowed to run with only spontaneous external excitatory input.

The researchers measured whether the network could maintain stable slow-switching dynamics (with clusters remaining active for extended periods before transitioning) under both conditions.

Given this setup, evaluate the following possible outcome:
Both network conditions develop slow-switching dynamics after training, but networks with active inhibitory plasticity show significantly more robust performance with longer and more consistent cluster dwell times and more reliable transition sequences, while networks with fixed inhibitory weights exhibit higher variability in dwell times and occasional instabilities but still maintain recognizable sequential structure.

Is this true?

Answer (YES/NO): NO